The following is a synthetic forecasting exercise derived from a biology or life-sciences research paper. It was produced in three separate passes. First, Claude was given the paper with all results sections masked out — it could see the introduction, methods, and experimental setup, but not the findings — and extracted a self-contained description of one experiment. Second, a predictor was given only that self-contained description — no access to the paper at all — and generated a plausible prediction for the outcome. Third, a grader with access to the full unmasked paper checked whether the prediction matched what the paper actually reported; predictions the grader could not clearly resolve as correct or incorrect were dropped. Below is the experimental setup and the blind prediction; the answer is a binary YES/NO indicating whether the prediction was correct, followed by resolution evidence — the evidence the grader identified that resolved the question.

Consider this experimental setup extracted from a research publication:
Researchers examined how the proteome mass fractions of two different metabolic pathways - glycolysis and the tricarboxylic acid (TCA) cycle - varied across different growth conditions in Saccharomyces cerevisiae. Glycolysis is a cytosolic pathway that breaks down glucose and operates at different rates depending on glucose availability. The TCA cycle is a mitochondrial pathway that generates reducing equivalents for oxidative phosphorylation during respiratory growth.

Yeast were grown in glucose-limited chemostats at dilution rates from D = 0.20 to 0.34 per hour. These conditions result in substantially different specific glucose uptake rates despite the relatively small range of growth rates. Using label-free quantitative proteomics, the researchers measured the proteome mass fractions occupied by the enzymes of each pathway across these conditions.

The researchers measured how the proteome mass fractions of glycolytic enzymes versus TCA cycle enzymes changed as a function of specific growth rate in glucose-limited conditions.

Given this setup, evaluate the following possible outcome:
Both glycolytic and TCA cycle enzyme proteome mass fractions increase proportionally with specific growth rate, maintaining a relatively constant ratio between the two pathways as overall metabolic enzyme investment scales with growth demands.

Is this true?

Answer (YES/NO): NO